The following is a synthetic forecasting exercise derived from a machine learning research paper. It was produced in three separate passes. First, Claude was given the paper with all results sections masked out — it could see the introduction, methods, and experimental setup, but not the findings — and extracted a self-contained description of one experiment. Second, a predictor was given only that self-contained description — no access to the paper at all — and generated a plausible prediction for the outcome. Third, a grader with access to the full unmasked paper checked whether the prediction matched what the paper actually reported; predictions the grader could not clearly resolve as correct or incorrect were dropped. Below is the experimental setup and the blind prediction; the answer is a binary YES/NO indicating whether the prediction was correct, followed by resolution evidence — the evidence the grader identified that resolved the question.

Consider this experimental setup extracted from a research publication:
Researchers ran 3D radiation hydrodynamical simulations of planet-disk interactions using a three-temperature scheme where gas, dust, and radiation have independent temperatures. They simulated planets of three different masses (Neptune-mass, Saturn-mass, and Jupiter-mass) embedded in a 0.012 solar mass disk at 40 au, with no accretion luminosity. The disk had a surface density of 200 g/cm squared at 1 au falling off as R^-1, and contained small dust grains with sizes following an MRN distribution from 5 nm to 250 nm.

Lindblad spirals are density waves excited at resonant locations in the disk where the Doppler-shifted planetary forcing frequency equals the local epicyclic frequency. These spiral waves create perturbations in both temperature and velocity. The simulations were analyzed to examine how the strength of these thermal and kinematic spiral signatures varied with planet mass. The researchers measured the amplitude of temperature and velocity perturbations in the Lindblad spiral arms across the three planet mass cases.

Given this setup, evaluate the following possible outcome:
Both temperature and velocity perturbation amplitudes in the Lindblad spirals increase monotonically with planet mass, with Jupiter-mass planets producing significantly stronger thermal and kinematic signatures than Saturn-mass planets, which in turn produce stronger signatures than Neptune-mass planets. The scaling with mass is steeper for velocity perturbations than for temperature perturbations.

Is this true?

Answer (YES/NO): NO